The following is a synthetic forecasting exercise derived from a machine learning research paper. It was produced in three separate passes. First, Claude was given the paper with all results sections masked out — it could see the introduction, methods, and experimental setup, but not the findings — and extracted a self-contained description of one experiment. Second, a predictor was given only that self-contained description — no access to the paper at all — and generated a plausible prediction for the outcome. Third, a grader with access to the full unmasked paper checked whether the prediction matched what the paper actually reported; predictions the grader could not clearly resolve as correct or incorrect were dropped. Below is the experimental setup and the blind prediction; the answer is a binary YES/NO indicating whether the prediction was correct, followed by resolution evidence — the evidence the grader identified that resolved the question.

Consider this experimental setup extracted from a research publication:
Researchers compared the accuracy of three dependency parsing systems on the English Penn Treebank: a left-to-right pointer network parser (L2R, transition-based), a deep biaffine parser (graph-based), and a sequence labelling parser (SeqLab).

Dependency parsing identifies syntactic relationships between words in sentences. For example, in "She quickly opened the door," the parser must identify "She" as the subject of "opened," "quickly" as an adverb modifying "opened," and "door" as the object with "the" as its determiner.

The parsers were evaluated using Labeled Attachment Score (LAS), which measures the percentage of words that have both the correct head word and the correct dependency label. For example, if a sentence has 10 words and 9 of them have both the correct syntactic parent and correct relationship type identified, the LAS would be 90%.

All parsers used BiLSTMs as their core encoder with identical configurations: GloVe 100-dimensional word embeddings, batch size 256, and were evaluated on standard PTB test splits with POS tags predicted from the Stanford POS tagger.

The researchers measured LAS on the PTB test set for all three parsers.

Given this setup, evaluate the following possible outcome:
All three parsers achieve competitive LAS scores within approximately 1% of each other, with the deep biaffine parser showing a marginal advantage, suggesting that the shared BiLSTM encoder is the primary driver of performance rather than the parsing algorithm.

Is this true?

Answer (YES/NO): NO